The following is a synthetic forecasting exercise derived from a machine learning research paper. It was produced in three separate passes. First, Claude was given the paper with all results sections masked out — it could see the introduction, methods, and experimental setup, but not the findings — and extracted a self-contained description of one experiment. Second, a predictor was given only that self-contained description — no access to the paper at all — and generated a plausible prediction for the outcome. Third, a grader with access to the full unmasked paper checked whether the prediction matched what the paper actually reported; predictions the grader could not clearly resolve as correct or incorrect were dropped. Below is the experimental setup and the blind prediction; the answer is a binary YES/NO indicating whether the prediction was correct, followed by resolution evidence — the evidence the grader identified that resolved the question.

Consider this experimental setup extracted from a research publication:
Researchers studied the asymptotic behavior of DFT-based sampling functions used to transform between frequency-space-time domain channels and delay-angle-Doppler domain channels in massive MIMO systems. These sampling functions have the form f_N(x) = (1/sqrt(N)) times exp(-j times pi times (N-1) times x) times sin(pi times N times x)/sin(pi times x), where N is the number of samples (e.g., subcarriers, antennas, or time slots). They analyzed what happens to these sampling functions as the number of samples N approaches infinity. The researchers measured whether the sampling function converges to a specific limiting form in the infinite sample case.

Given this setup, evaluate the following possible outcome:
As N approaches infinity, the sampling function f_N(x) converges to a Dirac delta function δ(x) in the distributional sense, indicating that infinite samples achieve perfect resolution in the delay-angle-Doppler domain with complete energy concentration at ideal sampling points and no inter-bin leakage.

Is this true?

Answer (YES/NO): NO